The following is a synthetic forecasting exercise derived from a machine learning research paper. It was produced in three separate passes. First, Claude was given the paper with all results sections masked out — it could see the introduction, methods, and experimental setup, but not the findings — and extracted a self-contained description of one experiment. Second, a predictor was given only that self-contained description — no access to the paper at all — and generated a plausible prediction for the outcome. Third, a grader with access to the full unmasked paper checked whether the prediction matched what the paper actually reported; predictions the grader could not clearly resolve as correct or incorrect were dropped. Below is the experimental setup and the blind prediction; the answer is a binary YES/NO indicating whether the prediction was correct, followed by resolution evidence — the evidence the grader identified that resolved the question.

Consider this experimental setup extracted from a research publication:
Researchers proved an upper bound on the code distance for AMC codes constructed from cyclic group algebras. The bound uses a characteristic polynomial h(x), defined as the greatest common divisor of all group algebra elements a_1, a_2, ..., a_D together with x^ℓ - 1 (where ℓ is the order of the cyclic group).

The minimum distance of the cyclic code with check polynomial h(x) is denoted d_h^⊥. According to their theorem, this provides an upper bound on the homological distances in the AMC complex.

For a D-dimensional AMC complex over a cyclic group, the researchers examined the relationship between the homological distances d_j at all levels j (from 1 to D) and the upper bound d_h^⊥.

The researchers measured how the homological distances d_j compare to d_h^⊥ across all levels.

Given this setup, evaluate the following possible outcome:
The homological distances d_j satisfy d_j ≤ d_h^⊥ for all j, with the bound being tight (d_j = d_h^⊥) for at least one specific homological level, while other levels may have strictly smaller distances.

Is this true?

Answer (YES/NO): YES